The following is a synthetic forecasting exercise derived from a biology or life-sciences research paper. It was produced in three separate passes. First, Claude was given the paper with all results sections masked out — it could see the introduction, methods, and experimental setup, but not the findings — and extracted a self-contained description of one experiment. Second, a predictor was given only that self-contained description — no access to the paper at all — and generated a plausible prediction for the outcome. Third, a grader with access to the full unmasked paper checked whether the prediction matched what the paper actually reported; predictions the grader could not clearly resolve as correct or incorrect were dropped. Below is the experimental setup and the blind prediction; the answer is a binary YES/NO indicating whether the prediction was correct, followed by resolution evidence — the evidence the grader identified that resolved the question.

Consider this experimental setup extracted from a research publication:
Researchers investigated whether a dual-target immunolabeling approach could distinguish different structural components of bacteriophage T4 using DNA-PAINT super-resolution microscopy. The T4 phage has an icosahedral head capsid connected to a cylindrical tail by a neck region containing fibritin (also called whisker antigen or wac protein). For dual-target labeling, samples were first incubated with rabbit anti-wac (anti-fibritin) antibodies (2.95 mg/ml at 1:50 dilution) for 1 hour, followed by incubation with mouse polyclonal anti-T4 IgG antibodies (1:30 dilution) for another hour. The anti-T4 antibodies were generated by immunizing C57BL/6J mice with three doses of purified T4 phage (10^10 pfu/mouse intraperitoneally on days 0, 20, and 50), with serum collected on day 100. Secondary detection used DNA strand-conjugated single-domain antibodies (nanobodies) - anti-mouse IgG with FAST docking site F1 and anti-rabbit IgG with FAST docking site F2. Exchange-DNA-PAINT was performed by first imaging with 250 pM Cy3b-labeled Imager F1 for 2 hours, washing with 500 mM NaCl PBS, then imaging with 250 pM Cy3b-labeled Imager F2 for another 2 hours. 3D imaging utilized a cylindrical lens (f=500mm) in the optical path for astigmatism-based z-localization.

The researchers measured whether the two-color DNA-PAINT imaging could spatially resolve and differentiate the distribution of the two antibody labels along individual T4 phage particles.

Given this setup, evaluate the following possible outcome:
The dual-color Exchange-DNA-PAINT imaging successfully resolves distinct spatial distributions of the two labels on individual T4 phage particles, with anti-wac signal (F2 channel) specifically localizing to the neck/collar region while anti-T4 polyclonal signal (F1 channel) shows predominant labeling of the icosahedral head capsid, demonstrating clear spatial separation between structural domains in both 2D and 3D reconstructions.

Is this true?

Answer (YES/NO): NO